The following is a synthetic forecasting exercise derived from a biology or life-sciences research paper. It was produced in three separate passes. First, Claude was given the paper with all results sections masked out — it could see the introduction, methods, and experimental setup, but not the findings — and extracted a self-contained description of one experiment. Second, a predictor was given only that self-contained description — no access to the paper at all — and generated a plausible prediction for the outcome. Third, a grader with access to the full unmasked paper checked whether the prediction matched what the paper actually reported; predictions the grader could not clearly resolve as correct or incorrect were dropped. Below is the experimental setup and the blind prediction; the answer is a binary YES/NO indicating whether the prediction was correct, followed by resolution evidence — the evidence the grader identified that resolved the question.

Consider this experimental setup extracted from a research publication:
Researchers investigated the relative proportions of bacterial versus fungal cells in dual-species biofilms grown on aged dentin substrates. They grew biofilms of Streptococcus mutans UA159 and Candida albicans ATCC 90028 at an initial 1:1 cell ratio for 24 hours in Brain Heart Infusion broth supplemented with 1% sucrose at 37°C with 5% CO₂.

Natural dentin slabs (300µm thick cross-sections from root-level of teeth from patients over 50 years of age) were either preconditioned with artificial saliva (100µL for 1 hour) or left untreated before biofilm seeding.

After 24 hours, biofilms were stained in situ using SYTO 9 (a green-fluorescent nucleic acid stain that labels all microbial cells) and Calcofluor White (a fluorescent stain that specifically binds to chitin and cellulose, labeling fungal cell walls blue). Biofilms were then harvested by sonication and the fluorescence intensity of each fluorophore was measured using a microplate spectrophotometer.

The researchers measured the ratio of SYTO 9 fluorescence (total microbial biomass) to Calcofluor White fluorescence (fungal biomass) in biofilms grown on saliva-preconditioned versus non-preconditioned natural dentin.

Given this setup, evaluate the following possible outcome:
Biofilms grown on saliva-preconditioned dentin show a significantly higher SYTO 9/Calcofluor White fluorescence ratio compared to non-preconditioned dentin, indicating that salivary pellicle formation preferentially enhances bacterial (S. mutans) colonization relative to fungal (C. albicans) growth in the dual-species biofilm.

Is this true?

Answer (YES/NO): NO